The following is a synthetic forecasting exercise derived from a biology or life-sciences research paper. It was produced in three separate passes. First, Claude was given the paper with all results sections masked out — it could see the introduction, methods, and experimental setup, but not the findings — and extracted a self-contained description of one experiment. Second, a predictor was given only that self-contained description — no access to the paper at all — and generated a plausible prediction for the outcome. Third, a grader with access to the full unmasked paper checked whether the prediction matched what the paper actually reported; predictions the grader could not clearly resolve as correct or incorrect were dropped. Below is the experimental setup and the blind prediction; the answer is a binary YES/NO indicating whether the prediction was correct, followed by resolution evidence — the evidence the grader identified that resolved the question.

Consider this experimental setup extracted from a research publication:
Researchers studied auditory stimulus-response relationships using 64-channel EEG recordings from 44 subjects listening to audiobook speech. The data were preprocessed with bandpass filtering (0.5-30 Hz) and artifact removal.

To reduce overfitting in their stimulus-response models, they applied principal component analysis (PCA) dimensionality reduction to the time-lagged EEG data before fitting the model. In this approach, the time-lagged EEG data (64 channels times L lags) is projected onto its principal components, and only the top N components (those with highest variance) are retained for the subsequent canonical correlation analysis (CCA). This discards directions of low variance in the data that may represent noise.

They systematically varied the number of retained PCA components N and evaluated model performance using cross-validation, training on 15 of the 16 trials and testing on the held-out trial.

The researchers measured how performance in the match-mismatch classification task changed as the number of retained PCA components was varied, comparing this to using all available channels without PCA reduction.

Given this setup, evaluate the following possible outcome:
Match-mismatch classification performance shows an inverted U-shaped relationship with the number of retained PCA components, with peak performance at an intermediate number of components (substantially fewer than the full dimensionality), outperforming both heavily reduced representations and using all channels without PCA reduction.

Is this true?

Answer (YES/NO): YES